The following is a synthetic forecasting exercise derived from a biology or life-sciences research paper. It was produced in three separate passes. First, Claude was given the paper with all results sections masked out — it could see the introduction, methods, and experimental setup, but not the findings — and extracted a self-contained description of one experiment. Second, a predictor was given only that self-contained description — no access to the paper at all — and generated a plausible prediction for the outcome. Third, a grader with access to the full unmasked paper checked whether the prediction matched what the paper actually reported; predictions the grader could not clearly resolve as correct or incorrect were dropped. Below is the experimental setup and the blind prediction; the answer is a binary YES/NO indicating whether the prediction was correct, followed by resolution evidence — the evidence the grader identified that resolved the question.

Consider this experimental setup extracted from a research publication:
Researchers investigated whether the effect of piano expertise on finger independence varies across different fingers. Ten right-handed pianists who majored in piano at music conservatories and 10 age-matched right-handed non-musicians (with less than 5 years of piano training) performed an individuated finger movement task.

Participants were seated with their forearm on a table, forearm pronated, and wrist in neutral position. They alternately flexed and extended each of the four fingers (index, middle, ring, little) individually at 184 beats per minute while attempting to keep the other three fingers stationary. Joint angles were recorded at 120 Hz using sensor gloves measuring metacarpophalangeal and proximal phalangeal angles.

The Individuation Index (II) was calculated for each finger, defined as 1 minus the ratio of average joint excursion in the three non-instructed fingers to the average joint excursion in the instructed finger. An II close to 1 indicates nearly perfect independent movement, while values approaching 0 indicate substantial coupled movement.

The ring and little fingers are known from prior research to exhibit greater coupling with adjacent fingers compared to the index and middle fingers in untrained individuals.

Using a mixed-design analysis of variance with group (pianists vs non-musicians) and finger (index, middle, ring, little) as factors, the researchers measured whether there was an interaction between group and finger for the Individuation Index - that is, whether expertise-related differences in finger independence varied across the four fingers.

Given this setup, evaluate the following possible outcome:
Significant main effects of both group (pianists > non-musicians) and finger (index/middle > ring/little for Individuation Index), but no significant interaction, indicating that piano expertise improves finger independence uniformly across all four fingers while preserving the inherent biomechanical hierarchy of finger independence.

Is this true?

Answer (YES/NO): NO